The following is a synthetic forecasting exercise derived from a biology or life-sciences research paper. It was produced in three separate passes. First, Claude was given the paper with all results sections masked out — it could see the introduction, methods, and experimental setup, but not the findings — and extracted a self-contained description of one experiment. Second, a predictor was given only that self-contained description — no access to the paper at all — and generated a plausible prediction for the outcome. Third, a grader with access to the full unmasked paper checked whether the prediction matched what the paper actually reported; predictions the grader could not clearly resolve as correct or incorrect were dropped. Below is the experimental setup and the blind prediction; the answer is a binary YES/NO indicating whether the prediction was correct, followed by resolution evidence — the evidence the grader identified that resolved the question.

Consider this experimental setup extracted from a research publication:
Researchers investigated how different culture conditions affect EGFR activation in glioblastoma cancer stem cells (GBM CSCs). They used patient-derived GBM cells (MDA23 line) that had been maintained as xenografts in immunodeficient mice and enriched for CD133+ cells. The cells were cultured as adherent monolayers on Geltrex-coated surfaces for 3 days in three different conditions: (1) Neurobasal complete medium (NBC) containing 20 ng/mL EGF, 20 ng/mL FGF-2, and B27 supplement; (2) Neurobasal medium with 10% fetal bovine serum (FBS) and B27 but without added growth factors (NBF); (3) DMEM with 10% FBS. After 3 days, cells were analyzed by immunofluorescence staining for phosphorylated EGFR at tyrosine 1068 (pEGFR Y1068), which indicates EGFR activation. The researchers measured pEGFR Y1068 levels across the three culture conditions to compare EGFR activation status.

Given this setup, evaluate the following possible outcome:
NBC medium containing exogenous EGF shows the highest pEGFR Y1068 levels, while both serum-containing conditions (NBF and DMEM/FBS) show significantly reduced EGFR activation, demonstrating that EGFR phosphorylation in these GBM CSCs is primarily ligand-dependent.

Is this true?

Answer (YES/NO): YES